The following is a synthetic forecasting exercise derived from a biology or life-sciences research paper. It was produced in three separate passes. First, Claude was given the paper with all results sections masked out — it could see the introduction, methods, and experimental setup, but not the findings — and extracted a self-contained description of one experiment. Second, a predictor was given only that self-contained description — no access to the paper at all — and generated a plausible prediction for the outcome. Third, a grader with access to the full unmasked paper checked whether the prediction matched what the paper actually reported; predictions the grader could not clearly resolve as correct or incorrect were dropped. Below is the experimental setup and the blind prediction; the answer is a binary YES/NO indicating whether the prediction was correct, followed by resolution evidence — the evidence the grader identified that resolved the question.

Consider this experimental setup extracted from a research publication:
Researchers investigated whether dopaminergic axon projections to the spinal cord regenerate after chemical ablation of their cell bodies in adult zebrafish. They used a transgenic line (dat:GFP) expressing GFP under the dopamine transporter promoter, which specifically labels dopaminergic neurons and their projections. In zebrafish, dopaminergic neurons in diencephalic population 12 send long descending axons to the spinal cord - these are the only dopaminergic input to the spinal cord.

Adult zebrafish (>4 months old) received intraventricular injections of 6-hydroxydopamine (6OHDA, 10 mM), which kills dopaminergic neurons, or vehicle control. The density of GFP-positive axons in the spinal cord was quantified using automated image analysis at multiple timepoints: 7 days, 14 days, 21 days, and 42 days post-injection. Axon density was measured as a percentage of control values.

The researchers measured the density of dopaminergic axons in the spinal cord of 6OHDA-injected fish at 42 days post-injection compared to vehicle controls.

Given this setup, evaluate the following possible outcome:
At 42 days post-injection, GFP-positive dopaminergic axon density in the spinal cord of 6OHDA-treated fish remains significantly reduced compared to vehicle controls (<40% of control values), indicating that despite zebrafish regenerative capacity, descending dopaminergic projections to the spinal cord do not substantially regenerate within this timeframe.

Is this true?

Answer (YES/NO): YES